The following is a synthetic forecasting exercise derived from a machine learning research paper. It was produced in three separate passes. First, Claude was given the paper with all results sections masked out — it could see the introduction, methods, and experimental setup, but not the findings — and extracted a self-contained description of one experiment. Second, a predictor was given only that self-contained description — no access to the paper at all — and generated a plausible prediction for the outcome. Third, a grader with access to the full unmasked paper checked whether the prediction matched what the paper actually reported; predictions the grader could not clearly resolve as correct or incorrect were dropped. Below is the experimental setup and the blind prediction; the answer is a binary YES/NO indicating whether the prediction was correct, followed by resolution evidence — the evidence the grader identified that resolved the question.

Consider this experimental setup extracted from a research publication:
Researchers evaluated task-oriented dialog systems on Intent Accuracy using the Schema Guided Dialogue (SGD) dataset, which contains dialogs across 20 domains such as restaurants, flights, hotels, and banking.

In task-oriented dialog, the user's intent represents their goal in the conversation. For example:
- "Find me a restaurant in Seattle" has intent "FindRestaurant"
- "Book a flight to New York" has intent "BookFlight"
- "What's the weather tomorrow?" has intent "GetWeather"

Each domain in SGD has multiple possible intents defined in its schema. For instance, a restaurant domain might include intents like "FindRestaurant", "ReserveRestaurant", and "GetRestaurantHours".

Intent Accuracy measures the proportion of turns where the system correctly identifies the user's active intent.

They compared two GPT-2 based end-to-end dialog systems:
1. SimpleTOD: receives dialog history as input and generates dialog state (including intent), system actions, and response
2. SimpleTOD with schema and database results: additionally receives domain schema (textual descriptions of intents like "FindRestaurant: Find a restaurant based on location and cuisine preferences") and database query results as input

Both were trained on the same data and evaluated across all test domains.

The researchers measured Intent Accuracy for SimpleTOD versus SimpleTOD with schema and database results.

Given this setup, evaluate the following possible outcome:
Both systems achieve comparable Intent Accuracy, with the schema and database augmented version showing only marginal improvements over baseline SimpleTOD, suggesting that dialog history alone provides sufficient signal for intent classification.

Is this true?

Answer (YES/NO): NO